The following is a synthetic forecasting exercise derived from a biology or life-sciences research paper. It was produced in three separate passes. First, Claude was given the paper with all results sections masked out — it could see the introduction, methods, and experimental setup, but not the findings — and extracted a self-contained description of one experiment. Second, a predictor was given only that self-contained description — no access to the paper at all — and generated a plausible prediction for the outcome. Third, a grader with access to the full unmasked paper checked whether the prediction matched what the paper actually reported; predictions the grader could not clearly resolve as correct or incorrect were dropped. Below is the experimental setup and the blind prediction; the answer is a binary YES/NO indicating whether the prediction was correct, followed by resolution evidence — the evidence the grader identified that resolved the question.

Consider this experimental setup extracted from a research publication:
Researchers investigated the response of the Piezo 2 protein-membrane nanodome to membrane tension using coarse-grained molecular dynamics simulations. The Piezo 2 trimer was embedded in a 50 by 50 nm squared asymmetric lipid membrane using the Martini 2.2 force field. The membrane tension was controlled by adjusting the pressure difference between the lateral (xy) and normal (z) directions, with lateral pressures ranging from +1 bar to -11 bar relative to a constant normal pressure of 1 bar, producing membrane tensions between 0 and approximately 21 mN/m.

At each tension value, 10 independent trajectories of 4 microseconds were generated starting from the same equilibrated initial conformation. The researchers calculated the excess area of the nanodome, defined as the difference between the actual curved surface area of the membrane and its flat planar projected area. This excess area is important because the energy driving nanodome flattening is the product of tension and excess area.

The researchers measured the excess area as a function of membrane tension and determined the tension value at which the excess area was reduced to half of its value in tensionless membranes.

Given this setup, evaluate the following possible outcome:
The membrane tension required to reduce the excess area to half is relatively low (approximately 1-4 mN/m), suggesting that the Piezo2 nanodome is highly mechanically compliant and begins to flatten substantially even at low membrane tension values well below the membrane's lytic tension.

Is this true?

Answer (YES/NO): YES